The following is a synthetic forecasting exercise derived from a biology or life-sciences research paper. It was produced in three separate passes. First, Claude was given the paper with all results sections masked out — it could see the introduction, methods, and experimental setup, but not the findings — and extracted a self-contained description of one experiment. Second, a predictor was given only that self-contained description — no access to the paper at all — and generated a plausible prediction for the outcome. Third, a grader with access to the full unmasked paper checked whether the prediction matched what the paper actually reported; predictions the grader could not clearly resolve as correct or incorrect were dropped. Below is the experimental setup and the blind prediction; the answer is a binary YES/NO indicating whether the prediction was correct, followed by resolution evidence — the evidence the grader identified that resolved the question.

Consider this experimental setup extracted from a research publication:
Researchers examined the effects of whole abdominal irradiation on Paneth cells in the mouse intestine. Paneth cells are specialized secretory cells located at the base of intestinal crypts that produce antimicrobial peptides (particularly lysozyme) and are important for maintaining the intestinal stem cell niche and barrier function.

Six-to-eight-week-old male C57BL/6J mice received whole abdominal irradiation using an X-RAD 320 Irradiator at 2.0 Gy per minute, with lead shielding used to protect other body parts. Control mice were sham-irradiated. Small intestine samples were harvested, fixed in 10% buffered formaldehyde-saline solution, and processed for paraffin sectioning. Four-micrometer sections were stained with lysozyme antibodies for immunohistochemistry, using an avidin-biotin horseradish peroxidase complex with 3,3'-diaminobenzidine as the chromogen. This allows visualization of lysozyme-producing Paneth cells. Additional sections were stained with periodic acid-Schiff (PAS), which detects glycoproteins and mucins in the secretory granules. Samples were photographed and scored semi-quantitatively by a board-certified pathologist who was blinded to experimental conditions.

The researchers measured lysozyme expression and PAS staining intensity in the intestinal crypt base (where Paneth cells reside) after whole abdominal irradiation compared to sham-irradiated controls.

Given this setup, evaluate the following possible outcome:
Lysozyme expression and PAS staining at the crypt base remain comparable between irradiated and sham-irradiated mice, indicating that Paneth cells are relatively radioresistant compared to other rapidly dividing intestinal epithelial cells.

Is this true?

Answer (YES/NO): NO